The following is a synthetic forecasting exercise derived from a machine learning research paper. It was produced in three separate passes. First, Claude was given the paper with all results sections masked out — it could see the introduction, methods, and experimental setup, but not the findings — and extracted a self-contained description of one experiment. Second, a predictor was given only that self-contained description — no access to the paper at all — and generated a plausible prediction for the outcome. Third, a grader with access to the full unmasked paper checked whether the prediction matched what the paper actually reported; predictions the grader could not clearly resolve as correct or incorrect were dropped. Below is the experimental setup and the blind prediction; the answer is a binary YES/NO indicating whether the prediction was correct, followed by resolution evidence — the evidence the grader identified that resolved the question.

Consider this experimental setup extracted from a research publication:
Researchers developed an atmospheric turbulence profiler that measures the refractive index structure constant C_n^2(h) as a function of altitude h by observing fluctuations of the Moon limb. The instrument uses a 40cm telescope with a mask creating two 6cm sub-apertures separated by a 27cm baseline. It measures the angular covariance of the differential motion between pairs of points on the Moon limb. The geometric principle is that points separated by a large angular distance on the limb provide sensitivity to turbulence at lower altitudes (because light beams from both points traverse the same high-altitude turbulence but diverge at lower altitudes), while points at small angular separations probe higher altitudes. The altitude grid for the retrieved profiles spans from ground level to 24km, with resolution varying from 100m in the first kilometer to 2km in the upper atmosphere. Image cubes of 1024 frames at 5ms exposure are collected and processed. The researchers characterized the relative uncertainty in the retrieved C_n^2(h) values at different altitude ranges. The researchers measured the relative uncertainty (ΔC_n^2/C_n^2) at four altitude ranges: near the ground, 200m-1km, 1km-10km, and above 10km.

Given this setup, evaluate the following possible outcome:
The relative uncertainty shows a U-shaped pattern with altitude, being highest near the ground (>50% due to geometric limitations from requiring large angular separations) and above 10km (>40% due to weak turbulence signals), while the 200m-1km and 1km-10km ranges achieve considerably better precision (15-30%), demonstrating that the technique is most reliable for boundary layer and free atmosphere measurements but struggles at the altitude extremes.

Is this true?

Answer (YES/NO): NO